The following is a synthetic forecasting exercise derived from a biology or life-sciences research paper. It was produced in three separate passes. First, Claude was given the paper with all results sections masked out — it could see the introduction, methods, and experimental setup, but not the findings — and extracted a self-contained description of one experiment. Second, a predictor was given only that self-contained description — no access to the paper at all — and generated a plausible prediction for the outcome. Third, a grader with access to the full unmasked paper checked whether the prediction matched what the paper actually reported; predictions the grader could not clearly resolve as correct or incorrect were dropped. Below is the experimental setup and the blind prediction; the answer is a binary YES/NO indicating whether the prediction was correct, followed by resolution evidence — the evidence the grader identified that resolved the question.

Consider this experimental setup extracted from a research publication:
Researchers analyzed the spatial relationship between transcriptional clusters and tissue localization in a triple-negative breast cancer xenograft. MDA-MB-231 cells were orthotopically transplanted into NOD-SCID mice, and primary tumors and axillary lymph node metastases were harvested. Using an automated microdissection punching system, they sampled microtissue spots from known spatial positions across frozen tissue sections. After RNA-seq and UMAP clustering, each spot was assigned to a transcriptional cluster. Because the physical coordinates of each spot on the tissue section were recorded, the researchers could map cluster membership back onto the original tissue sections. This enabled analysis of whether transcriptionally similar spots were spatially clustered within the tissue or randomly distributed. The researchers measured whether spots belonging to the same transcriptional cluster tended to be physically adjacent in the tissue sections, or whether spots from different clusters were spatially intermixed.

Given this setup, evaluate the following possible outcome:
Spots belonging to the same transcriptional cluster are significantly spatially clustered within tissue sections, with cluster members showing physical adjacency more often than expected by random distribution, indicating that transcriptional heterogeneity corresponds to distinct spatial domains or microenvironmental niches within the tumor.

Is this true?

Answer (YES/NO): YES